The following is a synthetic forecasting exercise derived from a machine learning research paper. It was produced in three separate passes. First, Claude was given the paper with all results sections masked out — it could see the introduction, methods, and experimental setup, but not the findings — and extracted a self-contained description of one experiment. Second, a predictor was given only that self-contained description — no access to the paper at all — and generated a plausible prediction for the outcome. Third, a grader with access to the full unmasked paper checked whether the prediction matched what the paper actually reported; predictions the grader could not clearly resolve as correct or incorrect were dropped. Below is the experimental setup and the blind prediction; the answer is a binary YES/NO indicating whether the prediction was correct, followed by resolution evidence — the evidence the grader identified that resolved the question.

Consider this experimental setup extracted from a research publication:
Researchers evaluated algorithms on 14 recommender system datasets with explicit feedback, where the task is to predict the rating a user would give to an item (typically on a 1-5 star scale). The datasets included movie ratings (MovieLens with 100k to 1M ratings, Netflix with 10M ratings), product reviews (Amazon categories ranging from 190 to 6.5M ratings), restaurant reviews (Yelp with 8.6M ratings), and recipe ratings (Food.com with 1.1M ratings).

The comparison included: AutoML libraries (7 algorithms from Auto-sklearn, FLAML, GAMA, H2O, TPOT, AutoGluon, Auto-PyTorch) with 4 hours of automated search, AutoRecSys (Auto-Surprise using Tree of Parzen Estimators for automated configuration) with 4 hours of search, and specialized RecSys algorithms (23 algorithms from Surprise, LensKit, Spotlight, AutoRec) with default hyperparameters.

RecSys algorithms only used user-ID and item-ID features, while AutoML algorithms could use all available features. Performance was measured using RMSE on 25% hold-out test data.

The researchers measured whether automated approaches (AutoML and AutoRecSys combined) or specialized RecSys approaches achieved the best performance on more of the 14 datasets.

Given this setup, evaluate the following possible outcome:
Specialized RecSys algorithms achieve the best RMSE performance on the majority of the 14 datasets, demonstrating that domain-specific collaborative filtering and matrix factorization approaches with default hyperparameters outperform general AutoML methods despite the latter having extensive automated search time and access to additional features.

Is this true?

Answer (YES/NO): NO